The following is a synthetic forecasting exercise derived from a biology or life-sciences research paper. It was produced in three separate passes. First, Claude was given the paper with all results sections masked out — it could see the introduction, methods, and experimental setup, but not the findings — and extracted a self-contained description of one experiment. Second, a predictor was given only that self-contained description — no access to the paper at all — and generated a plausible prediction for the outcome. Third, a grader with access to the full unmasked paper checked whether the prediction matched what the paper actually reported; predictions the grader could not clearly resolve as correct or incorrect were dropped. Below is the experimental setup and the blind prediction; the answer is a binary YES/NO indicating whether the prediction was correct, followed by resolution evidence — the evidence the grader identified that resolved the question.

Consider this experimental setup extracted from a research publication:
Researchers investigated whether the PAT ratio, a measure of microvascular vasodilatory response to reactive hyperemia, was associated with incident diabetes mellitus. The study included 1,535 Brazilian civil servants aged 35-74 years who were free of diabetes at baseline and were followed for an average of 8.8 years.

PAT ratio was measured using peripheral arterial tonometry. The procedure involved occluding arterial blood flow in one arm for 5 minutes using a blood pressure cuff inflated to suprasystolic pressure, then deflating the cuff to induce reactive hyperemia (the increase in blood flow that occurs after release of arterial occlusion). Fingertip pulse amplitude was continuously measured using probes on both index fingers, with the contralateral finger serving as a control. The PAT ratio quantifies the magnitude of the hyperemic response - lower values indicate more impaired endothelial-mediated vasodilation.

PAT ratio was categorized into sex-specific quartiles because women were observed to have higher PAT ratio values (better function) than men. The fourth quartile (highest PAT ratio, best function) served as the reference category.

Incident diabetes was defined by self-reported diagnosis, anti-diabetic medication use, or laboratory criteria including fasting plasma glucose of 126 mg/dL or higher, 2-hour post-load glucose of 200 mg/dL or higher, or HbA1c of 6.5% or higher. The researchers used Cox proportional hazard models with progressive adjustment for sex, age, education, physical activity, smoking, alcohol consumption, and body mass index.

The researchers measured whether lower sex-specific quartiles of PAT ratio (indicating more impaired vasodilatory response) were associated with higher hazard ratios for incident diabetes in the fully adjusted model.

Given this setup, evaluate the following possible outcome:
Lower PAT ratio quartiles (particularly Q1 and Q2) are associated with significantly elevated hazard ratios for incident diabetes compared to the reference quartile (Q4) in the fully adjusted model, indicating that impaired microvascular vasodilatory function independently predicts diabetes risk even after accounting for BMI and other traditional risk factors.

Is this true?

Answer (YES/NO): NO